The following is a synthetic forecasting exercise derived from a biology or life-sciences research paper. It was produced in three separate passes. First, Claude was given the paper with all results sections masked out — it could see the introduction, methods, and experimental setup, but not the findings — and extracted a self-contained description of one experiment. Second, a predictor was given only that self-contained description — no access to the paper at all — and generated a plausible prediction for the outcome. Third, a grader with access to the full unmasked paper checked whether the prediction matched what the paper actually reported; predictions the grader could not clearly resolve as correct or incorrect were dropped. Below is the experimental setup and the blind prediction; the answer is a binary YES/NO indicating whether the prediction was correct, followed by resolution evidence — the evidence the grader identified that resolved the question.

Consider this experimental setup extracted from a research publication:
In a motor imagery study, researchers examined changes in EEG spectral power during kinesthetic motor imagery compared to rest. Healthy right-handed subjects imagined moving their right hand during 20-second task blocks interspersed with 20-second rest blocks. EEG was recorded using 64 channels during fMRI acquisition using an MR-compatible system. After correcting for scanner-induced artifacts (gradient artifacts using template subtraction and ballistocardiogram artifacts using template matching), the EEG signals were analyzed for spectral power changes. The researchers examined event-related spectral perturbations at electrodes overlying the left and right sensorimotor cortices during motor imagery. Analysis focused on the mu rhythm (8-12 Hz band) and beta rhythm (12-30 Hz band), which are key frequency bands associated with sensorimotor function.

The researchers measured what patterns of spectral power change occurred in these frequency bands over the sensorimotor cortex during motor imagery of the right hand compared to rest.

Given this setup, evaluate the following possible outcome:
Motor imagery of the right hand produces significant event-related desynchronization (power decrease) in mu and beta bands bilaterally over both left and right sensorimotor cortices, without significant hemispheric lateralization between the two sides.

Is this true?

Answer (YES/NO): NO